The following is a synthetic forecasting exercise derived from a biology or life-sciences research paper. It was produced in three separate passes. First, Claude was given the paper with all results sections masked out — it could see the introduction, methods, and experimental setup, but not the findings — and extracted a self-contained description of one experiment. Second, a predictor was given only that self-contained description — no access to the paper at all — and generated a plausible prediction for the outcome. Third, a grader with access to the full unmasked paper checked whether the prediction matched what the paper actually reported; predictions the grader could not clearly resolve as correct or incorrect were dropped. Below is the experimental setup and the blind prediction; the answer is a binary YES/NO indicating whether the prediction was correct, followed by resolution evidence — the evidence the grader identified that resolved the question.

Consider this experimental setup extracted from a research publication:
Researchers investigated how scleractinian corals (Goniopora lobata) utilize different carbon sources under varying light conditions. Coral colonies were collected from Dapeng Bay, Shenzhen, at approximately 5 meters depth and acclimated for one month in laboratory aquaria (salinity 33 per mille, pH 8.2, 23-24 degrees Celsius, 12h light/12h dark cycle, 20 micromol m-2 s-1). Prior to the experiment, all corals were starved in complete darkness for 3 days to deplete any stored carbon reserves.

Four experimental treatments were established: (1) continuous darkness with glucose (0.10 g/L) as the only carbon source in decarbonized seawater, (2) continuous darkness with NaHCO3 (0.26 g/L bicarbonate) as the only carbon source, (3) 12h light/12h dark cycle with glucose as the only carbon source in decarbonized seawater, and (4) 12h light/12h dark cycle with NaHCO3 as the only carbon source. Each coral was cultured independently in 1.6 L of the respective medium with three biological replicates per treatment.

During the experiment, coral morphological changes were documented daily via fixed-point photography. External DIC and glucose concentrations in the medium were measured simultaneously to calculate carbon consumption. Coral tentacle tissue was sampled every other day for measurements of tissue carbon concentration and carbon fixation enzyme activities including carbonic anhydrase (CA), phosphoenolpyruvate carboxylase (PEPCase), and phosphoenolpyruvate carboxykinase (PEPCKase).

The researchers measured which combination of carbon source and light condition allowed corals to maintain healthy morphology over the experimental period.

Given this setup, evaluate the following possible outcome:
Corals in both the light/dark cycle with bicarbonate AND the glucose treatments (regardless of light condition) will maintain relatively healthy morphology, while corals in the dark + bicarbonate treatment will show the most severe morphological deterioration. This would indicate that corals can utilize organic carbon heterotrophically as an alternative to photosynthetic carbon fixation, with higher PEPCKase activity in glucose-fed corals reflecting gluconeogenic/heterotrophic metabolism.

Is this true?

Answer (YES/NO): NO